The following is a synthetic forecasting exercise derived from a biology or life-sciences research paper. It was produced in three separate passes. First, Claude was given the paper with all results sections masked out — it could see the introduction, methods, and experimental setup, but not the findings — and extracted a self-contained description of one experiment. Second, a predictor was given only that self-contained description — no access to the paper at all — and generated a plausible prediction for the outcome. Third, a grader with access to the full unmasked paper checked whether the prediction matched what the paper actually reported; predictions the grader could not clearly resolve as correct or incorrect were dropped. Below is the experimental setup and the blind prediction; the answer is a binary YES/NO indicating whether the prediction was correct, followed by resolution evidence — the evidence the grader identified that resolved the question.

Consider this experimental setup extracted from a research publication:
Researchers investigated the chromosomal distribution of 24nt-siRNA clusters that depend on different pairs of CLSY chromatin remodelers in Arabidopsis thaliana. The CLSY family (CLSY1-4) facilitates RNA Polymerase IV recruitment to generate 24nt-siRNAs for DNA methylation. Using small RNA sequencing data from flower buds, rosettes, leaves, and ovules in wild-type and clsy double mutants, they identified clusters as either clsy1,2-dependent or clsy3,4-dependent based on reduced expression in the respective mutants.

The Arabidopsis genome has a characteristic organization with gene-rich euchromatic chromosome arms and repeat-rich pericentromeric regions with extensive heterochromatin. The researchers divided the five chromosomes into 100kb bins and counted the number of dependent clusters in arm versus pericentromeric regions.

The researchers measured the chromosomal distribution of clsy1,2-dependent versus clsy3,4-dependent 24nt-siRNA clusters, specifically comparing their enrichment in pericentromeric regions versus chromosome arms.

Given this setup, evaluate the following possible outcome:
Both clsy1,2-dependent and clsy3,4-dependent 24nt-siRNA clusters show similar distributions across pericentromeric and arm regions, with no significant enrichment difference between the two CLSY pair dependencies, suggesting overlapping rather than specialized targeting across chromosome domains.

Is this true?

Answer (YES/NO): NO